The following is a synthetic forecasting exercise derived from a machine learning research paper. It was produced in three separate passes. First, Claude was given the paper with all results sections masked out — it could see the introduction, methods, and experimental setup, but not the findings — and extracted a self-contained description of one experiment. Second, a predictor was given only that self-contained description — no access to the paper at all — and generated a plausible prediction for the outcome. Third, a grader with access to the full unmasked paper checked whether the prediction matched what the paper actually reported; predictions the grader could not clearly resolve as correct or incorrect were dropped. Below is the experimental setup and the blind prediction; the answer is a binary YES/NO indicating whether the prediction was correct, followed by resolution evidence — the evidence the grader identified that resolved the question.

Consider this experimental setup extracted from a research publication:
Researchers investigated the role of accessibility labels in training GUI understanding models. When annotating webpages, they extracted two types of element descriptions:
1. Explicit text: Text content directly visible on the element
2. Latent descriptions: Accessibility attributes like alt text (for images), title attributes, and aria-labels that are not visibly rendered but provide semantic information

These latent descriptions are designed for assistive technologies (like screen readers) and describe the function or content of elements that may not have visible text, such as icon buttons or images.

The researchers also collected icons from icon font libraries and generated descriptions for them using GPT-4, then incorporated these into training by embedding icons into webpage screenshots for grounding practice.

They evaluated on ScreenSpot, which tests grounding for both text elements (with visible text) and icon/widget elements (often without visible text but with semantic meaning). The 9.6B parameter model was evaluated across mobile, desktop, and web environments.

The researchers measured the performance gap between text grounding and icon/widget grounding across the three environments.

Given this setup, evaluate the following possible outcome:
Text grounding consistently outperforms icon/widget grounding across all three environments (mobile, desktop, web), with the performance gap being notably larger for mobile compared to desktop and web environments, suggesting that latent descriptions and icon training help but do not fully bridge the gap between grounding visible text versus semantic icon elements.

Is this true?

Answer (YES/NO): NO